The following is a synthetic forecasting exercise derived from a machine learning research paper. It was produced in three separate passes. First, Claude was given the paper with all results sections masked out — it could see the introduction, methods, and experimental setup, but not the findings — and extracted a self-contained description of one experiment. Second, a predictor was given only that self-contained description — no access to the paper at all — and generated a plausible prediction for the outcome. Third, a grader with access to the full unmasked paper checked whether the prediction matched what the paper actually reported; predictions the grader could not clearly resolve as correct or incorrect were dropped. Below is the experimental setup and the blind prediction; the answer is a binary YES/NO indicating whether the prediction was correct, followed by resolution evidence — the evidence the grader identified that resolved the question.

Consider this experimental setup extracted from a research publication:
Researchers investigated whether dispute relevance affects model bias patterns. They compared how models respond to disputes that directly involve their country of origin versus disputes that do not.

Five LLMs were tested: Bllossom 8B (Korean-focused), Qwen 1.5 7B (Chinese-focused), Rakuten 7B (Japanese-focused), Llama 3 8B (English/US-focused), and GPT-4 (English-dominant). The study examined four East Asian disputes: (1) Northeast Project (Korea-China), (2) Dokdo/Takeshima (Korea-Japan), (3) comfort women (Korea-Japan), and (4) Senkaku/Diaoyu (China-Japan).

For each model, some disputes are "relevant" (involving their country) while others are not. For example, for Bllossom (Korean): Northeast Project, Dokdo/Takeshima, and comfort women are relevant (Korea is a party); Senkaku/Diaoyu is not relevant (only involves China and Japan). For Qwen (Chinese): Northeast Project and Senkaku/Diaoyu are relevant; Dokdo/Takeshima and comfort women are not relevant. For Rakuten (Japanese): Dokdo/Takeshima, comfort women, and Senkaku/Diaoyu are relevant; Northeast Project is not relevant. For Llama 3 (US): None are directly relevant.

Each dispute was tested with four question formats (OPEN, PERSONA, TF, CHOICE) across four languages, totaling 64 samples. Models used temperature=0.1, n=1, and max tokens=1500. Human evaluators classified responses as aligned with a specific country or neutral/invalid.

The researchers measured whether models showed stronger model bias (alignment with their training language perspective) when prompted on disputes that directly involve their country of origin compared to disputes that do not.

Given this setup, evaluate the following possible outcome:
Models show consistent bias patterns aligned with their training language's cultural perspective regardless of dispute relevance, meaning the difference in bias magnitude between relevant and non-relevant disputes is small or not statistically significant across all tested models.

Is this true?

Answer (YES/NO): NO